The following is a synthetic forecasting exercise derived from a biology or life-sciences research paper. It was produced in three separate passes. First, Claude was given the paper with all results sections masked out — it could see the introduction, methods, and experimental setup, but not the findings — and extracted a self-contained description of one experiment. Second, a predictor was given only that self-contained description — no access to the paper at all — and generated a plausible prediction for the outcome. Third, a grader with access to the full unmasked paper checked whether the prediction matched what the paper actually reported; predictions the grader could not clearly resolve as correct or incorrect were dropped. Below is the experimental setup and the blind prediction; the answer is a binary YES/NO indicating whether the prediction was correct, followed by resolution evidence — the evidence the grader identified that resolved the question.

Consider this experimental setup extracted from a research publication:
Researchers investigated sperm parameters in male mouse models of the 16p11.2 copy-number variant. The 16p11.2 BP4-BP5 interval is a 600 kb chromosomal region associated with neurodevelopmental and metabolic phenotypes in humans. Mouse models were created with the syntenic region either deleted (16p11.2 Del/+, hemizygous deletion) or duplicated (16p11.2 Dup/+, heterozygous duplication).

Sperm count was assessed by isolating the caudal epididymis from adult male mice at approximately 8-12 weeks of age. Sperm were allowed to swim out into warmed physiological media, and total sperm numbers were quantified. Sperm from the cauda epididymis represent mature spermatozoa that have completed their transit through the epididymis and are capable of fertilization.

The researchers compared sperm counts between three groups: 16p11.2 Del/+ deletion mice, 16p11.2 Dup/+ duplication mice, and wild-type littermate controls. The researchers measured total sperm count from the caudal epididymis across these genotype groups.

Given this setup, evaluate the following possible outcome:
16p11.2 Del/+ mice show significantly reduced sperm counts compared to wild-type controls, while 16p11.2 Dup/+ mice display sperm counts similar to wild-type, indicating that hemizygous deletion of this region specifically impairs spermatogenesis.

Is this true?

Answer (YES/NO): NO